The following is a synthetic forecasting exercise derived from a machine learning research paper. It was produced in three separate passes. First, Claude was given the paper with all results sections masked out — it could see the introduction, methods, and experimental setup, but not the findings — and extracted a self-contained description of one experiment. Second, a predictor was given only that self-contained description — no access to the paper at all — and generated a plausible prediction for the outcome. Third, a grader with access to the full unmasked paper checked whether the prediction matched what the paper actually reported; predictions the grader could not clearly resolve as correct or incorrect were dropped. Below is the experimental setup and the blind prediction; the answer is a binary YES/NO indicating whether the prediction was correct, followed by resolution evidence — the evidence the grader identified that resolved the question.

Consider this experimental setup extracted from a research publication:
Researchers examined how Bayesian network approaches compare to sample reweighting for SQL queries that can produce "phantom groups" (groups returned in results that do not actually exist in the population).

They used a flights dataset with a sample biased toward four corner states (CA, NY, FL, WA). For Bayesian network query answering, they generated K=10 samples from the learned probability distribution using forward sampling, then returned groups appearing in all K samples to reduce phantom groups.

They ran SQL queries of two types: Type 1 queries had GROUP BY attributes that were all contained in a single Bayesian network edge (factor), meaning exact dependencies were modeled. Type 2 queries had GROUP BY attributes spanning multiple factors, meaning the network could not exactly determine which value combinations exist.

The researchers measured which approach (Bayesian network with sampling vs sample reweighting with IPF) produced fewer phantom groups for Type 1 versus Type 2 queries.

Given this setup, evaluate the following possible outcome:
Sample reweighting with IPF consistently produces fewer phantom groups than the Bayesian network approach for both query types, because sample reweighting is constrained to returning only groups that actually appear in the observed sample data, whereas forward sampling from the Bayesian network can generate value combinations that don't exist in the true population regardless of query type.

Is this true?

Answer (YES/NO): NO